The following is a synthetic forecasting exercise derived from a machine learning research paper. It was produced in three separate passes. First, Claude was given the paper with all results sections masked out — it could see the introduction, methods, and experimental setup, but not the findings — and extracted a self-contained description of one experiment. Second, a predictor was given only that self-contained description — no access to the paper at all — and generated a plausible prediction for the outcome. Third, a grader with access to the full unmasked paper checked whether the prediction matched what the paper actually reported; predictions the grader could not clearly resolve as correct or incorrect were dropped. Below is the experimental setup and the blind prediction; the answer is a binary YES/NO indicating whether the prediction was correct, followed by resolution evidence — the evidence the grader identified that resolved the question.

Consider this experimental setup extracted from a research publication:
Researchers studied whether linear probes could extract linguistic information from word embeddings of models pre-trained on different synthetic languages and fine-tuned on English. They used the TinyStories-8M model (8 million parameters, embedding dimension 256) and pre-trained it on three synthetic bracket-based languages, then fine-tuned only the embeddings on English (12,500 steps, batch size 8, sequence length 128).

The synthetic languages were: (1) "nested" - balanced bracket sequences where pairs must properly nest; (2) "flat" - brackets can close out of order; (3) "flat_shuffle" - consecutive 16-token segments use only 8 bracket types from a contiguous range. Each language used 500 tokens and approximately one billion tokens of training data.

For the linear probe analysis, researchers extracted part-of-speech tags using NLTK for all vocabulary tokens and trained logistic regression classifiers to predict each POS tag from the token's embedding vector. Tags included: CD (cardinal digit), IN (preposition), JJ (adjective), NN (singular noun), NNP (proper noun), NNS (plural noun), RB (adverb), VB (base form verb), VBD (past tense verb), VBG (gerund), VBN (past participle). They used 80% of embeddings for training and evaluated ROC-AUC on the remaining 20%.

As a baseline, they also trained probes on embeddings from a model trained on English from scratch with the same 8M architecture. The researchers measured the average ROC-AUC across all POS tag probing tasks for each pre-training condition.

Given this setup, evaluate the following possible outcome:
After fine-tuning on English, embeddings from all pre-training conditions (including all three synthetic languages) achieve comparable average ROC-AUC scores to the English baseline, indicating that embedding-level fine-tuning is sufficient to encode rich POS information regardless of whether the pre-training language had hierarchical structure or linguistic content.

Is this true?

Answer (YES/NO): NO